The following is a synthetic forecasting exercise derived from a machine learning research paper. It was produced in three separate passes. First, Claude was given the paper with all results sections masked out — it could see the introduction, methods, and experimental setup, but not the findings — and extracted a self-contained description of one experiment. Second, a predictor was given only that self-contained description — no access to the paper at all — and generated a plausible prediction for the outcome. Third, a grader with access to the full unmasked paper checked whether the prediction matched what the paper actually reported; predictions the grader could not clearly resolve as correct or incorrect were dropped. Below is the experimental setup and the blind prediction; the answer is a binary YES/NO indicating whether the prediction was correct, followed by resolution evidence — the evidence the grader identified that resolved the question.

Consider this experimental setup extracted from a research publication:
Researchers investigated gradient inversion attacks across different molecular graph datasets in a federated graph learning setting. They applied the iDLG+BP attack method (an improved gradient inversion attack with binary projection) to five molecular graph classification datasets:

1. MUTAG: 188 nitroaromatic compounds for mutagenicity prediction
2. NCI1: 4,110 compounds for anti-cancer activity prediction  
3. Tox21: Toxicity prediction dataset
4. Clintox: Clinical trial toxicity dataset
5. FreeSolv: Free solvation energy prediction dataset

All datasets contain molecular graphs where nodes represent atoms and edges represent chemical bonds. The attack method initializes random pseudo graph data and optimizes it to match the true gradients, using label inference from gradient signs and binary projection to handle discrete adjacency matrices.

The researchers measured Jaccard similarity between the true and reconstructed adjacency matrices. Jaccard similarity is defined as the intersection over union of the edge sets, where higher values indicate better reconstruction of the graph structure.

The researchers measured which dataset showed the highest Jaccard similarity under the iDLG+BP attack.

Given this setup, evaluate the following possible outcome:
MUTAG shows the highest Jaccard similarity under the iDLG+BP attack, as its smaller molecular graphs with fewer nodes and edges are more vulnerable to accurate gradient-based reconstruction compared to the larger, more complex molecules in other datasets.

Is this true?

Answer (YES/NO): NO